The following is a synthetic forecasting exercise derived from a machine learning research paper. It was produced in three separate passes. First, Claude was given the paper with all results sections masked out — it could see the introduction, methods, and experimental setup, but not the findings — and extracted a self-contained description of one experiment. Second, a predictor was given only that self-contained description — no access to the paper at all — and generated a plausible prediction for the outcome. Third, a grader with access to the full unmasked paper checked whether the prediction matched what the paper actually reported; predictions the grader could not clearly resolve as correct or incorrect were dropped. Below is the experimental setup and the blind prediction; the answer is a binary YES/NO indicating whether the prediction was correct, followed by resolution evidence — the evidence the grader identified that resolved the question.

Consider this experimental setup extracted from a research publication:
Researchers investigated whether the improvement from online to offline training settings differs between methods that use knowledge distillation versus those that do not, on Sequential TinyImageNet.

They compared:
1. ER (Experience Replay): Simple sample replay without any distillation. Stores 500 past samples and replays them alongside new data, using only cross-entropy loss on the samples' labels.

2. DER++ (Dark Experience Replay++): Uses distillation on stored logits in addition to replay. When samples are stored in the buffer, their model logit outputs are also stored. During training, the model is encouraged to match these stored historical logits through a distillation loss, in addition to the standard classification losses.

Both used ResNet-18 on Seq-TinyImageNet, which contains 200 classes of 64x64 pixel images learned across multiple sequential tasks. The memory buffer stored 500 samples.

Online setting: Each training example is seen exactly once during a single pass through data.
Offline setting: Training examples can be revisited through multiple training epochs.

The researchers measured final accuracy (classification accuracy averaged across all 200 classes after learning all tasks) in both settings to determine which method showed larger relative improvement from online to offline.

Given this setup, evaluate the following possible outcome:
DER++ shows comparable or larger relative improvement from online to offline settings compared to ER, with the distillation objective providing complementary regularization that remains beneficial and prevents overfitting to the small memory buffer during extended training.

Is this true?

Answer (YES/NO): YES